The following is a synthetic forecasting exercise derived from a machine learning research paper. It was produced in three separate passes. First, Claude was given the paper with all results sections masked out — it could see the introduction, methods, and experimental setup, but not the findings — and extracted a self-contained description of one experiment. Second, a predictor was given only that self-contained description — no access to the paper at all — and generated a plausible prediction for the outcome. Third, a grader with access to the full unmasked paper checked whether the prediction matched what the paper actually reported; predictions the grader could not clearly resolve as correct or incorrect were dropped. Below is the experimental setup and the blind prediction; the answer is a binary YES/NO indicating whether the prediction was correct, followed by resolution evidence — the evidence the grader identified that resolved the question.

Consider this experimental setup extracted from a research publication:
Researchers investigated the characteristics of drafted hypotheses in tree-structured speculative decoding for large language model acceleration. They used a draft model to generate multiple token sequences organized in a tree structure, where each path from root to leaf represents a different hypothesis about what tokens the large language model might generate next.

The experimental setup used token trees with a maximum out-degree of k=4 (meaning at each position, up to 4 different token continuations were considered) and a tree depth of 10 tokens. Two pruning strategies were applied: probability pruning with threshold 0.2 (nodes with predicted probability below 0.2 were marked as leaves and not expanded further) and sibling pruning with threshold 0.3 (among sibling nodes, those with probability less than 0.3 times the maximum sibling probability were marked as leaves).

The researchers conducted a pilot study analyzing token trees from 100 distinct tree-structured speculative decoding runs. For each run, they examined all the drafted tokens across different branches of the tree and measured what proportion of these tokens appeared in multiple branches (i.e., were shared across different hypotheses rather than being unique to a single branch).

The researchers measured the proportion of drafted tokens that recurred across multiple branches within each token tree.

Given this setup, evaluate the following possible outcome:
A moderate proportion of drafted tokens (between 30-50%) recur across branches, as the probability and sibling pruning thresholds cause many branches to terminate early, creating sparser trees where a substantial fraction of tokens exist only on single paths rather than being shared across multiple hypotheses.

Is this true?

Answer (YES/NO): NO